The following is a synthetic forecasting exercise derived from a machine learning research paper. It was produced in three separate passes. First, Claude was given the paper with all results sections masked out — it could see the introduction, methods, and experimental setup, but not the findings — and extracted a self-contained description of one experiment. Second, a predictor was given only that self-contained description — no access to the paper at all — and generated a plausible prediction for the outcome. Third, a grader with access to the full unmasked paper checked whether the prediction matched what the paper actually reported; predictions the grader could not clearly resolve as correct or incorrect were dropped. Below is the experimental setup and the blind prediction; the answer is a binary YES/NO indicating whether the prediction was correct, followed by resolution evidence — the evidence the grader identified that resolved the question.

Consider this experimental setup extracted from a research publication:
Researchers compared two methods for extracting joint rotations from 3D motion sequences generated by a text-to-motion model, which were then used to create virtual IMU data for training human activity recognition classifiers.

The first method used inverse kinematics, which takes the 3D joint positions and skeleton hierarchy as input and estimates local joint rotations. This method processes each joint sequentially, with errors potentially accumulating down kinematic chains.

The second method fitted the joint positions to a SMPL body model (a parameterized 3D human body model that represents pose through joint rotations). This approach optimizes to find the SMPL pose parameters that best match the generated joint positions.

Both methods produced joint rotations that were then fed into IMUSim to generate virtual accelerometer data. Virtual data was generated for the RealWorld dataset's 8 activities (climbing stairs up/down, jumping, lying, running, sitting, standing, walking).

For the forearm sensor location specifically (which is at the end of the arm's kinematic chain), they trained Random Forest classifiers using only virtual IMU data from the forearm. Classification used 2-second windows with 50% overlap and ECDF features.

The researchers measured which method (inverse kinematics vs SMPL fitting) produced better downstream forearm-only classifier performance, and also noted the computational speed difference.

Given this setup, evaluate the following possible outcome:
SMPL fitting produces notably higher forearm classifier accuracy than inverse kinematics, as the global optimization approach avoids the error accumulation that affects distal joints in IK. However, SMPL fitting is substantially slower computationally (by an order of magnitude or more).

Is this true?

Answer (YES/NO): YES